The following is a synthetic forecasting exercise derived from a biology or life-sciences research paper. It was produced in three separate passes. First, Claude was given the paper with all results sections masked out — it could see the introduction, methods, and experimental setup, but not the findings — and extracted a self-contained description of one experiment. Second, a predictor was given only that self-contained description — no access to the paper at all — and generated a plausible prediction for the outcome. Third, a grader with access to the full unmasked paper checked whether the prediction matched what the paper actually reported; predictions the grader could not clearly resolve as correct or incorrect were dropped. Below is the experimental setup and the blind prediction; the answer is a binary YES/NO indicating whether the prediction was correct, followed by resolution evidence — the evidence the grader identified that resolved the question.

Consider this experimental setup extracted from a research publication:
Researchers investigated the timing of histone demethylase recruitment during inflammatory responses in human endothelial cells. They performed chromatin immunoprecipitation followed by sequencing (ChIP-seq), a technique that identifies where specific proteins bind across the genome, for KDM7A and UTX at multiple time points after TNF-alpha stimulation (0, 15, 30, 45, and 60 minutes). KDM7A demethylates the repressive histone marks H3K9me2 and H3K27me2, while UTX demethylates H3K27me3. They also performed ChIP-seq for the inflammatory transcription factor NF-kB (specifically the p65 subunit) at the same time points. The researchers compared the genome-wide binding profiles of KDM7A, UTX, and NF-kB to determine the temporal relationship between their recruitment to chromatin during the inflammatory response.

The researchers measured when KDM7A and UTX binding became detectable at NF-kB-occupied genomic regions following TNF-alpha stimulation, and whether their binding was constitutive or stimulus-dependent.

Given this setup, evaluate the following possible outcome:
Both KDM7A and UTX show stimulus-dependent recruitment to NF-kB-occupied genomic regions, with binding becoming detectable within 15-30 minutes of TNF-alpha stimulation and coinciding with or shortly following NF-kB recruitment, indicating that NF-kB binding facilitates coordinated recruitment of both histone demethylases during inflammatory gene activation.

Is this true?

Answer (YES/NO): NO